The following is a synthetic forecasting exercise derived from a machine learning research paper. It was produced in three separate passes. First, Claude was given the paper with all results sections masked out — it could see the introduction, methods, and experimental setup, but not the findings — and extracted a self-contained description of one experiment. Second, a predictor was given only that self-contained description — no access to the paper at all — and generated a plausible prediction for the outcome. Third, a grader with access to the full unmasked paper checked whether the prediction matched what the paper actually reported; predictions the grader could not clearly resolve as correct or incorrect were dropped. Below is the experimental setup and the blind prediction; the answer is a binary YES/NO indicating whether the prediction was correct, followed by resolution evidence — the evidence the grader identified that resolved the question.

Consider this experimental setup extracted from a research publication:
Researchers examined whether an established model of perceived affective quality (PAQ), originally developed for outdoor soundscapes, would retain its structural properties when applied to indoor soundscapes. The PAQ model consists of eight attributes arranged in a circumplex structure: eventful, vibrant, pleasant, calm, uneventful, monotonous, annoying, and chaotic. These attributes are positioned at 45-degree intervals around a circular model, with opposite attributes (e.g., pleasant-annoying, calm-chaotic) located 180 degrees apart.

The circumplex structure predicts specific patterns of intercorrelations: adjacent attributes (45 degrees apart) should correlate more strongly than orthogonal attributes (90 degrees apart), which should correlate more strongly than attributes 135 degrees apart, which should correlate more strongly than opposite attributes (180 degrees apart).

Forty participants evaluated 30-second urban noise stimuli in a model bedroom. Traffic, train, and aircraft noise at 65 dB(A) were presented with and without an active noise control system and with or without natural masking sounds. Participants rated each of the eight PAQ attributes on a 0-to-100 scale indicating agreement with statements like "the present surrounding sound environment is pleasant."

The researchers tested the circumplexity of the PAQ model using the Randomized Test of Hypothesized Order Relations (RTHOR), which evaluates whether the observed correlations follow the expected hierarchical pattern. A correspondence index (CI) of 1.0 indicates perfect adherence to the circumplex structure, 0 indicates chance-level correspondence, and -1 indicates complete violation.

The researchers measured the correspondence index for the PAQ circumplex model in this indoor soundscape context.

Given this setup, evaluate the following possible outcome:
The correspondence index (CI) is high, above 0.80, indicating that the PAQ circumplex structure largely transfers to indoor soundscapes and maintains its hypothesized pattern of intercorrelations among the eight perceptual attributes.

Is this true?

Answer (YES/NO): YES